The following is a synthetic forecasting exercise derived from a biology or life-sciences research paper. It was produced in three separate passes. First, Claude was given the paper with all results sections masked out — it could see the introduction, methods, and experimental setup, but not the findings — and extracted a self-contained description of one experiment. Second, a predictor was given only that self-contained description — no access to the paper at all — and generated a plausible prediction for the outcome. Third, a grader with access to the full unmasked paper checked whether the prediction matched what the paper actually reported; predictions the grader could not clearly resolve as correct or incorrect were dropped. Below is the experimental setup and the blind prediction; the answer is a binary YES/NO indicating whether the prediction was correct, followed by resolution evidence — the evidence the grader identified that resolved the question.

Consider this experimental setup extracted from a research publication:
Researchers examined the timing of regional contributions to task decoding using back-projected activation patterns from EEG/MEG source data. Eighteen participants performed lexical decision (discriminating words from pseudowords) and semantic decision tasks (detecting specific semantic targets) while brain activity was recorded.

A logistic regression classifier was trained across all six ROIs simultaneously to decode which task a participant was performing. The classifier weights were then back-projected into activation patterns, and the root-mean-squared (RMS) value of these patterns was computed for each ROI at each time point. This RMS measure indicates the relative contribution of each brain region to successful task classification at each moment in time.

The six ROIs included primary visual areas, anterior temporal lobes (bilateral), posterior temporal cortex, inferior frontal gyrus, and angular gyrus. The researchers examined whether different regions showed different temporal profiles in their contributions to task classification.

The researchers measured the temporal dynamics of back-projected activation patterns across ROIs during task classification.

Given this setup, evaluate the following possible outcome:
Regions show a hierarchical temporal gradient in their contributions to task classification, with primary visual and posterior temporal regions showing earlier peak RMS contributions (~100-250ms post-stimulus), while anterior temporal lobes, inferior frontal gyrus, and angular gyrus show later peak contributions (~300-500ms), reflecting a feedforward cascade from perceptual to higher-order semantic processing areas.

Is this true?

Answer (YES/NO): NO